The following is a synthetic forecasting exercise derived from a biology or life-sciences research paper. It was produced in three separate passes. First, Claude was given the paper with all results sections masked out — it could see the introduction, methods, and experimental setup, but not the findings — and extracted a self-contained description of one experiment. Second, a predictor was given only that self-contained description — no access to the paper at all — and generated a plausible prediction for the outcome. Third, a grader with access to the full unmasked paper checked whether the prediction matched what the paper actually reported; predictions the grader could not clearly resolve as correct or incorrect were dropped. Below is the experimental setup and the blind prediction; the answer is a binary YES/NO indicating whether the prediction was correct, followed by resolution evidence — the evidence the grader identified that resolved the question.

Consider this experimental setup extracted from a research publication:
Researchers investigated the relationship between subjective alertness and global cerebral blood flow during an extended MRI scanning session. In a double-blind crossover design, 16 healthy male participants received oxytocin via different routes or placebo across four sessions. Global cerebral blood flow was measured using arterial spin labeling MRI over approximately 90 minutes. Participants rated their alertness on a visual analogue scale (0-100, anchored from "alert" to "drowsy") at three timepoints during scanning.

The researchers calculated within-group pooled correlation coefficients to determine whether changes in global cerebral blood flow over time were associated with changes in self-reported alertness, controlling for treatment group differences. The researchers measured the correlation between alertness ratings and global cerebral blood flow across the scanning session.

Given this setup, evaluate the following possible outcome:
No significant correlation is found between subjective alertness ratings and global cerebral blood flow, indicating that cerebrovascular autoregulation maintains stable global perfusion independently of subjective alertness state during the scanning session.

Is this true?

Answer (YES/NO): NO